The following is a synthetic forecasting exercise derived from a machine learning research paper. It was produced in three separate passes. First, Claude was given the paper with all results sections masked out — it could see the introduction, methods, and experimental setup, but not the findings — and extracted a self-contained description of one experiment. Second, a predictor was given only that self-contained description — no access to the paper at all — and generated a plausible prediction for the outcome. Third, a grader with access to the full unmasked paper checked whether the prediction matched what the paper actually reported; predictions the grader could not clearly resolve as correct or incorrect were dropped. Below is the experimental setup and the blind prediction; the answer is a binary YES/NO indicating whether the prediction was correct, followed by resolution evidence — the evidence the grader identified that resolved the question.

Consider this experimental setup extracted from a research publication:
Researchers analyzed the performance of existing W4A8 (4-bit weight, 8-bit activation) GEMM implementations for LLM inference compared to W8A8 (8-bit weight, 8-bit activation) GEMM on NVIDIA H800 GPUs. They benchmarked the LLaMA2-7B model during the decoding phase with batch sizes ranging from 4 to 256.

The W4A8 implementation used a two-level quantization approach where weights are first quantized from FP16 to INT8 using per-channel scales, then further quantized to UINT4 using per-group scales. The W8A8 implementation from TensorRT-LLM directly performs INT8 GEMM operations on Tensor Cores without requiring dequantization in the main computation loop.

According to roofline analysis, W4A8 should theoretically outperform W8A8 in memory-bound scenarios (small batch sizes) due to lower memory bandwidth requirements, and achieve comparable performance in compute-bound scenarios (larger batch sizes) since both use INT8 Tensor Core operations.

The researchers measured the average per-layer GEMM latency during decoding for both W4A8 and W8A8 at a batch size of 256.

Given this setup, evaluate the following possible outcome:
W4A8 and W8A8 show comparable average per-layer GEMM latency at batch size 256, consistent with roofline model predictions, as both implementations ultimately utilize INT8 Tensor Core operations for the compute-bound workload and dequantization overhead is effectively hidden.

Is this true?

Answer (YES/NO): NO